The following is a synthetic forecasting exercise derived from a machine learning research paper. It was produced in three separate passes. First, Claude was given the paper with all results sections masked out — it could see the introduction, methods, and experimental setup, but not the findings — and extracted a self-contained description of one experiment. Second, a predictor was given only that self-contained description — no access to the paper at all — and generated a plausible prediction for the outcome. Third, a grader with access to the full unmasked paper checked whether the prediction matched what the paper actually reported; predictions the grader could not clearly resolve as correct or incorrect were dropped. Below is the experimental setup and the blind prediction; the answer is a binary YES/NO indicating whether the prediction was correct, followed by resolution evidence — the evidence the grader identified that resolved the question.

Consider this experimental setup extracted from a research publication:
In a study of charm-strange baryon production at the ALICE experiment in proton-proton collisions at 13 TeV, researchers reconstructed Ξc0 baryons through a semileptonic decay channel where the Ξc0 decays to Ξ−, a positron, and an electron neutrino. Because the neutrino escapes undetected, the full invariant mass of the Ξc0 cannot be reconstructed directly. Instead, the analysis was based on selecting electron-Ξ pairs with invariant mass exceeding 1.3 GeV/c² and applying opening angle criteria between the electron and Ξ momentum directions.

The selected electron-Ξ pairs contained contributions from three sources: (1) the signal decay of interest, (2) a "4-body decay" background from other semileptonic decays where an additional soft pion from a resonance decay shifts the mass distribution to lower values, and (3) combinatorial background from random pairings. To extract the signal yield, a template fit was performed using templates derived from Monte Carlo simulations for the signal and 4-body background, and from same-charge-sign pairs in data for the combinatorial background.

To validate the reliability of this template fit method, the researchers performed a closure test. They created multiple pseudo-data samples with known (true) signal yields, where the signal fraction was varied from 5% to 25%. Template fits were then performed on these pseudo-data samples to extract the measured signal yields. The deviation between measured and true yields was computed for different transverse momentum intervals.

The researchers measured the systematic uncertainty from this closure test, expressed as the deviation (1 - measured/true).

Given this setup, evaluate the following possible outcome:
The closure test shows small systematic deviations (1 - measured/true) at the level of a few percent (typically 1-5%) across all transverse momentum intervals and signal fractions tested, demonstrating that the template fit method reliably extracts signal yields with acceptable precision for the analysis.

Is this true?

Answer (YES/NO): NO